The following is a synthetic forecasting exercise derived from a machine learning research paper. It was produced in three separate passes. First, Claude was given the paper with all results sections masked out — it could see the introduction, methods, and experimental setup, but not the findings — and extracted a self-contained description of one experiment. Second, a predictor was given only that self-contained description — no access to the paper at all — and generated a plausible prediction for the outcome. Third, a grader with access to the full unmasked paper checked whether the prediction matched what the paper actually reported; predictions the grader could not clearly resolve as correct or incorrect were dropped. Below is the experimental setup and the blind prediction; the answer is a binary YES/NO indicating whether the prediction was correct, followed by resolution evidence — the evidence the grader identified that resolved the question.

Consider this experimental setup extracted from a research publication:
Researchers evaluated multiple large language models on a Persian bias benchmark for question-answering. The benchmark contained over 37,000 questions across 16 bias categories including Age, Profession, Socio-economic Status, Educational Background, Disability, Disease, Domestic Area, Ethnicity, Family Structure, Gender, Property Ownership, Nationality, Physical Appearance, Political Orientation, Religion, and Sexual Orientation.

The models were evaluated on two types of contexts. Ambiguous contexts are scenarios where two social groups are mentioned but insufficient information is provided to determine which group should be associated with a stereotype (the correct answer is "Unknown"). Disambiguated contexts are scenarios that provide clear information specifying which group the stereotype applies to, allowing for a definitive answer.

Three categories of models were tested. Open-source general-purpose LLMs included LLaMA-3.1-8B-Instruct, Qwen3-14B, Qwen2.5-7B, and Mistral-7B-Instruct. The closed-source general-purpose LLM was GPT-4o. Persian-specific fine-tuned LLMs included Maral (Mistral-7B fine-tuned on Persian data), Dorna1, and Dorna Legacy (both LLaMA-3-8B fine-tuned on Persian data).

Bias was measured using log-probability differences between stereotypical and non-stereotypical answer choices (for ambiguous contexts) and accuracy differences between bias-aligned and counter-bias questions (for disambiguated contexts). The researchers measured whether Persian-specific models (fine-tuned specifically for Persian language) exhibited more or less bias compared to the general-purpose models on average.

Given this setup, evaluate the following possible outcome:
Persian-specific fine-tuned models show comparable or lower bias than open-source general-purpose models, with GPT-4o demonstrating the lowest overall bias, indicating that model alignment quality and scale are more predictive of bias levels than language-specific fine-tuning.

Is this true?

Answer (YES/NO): NO